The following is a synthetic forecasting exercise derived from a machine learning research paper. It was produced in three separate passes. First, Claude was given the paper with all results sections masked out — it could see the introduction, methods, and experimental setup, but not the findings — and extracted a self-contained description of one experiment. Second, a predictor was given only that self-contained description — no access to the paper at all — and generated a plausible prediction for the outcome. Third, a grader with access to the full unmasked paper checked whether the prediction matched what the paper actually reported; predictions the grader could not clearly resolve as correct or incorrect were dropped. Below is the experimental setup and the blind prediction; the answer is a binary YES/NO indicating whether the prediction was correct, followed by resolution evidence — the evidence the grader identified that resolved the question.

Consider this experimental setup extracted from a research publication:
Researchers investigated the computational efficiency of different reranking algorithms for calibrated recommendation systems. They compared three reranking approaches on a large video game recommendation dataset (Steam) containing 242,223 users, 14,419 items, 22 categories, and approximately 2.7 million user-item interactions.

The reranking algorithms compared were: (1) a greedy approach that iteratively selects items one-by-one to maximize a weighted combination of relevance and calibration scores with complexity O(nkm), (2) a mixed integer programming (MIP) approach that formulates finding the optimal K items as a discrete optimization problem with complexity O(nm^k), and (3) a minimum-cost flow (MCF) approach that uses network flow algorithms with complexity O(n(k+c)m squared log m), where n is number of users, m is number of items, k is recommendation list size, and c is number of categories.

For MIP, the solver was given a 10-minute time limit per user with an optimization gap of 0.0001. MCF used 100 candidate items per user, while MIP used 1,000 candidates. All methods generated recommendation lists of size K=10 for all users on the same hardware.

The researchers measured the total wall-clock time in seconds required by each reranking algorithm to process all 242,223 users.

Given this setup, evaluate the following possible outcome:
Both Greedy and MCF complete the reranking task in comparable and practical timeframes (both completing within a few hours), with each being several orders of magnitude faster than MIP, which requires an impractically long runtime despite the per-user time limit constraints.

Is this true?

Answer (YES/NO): NO